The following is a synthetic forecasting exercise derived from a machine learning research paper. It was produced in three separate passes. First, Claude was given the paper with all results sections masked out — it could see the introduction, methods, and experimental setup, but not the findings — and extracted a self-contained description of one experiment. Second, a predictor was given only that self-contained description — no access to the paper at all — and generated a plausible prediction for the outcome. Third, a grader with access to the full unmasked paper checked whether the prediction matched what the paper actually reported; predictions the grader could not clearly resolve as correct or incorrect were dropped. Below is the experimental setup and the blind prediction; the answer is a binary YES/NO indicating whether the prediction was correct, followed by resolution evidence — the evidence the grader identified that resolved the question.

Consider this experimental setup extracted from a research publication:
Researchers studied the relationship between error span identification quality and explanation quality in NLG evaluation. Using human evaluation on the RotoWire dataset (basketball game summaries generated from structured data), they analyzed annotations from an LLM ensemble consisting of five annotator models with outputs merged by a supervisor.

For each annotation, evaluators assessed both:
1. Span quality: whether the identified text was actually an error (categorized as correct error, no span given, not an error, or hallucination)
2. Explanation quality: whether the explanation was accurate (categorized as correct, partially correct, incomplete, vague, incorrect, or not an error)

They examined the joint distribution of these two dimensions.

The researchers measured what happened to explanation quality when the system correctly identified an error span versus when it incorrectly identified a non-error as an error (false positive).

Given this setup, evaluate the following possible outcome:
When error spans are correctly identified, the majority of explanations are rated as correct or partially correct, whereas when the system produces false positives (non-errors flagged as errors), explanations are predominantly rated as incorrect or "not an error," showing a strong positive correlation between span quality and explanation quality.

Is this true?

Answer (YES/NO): YES